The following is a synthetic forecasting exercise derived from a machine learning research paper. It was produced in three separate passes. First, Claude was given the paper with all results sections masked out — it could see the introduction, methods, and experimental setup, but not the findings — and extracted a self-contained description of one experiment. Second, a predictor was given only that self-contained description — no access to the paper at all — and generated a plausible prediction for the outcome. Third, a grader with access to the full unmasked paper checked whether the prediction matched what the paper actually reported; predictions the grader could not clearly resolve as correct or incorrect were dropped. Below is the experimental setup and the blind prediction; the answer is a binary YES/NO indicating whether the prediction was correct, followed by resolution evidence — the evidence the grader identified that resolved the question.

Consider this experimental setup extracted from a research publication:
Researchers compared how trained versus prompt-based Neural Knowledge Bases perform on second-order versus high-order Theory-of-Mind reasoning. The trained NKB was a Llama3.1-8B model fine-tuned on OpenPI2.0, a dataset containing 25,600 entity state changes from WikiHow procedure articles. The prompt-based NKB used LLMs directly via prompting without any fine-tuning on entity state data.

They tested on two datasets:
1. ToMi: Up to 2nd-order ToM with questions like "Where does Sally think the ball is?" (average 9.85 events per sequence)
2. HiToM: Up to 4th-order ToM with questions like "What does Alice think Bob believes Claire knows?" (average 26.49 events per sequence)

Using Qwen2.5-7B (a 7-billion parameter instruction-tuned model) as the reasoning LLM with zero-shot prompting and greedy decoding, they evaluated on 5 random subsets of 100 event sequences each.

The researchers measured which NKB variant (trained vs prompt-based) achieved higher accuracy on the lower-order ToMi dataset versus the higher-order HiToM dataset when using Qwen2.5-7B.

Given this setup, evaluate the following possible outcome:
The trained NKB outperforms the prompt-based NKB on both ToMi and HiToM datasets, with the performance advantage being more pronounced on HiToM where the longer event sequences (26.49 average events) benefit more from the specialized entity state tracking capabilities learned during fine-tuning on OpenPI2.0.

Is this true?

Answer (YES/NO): NO